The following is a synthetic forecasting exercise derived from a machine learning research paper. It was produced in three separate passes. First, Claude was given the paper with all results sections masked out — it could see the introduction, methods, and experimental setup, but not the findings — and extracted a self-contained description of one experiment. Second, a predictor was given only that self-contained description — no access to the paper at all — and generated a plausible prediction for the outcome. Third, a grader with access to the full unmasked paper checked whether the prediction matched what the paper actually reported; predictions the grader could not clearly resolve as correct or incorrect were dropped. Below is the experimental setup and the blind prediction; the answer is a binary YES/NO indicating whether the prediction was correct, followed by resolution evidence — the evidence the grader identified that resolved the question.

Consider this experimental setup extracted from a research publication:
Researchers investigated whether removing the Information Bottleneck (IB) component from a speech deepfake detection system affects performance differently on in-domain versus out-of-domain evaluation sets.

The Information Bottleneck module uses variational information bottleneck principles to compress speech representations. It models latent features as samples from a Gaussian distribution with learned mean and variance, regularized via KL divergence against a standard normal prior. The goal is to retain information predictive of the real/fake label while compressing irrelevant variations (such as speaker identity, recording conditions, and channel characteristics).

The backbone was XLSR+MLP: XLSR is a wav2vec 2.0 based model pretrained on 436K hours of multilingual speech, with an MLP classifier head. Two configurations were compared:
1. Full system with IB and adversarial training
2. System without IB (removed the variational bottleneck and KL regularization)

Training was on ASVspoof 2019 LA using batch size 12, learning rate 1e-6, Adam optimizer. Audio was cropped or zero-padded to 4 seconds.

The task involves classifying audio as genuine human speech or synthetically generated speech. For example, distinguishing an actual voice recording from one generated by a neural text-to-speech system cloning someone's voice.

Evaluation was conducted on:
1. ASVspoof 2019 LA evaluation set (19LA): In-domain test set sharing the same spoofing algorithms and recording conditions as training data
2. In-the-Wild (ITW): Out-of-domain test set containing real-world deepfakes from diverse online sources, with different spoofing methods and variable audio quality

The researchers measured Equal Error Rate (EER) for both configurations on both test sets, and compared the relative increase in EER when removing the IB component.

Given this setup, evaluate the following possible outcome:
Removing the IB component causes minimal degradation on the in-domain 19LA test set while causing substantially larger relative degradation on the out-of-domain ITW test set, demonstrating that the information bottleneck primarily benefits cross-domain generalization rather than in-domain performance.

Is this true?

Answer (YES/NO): NO